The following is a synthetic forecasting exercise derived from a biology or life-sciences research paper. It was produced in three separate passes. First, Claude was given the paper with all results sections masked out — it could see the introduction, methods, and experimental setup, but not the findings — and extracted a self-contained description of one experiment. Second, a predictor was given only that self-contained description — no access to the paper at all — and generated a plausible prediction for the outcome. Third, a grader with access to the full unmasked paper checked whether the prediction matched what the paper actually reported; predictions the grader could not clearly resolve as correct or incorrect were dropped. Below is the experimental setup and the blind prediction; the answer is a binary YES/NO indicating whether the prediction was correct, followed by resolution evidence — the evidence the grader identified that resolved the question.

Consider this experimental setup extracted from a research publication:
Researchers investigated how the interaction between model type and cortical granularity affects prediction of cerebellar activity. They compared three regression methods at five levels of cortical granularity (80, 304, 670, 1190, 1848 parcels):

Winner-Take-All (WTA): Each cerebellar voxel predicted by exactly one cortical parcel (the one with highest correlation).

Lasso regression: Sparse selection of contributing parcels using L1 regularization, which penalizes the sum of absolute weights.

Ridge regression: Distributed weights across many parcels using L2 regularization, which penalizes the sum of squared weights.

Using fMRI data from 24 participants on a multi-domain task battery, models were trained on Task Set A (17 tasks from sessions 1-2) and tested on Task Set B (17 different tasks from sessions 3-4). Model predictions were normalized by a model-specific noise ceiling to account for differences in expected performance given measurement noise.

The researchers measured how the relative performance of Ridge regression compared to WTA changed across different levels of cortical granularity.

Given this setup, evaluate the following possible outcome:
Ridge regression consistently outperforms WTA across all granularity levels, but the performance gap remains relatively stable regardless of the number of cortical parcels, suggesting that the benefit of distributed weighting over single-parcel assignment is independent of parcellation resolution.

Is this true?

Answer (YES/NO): NO